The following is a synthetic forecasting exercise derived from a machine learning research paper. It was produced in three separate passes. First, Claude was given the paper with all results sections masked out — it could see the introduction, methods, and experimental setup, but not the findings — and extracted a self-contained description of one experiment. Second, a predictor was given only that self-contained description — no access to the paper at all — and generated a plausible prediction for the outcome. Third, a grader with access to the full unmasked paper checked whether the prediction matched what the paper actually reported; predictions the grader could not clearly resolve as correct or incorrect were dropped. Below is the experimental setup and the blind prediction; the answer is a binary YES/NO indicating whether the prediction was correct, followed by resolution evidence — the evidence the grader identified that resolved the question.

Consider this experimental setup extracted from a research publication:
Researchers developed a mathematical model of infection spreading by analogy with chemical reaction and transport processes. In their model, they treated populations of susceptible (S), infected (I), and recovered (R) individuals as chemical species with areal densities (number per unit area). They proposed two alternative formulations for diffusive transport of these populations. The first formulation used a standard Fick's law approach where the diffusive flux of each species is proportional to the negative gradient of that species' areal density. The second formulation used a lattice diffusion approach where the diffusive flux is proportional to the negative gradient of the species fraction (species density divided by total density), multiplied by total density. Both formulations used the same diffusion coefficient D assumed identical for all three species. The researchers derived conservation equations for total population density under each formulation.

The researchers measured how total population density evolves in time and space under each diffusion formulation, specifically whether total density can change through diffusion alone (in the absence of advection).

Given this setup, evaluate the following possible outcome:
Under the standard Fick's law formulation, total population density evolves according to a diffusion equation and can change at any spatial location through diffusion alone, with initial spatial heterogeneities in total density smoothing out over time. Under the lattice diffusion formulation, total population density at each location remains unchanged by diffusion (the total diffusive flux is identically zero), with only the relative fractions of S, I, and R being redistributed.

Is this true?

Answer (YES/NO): YES